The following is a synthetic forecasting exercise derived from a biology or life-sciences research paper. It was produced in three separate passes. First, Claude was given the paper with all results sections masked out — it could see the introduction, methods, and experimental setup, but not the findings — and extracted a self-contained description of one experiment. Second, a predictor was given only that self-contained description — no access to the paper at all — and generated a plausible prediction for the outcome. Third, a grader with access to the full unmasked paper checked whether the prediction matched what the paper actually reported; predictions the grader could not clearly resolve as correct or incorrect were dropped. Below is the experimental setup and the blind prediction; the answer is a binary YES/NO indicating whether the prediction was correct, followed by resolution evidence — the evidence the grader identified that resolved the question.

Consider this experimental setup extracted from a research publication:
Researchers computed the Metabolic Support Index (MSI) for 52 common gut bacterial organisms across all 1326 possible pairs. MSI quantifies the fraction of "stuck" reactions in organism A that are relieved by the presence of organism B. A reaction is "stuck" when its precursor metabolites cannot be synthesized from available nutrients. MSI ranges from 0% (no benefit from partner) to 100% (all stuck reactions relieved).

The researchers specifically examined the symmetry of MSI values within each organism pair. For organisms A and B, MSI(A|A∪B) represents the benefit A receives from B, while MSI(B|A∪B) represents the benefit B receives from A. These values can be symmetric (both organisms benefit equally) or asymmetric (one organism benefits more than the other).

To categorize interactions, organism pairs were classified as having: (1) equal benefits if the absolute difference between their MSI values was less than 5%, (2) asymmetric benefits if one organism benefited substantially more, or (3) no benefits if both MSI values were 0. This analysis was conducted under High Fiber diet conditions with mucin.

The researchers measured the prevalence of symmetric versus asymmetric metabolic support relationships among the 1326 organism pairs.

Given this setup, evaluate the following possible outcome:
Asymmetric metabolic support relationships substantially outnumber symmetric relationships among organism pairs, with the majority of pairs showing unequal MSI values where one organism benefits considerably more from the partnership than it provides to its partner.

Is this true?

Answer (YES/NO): YES